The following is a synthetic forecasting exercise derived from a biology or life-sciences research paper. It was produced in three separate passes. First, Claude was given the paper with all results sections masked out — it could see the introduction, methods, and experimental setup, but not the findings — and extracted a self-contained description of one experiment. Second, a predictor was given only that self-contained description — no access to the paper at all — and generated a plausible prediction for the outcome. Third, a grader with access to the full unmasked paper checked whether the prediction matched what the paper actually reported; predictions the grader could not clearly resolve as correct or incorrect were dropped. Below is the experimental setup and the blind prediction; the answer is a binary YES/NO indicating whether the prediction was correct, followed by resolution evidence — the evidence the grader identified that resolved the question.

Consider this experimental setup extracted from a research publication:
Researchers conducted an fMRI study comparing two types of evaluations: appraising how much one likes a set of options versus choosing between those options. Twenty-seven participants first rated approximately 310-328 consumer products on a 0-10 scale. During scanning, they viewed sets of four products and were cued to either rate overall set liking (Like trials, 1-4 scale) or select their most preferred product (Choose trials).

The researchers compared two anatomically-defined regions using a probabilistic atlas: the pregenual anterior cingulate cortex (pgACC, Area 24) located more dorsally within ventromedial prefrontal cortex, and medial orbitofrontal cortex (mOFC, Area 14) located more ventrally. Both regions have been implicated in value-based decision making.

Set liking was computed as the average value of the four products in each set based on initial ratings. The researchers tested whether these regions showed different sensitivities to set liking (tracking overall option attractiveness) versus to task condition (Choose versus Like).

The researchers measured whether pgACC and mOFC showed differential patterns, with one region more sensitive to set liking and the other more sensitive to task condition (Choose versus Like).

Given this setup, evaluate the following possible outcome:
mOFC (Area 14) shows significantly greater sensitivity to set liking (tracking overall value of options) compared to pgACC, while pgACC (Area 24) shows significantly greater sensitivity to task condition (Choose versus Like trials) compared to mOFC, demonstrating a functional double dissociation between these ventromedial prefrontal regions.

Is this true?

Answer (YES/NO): NO